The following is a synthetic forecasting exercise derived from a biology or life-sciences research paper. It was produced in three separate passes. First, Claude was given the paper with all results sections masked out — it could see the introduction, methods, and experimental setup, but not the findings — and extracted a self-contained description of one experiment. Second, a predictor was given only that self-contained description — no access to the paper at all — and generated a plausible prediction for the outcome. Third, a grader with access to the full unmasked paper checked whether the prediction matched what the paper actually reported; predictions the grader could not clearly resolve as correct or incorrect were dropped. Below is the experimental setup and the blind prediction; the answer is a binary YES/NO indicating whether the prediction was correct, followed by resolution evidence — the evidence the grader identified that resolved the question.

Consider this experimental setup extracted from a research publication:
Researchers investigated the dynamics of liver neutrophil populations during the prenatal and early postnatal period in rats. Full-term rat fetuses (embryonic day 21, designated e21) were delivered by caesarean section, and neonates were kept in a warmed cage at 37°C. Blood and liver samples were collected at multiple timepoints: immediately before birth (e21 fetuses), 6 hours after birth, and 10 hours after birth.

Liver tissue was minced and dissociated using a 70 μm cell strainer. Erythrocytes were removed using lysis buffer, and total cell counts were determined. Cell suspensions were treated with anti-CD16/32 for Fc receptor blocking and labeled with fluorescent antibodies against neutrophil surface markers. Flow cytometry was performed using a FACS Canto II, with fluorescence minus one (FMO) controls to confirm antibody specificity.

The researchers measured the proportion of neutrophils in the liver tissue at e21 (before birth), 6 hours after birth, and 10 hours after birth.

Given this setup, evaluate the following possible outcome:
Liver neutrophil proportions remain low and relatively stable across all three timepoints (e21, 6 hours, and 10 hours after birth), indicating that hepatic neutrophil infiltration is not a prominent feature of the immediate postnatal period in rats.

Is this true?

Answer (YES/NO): NO